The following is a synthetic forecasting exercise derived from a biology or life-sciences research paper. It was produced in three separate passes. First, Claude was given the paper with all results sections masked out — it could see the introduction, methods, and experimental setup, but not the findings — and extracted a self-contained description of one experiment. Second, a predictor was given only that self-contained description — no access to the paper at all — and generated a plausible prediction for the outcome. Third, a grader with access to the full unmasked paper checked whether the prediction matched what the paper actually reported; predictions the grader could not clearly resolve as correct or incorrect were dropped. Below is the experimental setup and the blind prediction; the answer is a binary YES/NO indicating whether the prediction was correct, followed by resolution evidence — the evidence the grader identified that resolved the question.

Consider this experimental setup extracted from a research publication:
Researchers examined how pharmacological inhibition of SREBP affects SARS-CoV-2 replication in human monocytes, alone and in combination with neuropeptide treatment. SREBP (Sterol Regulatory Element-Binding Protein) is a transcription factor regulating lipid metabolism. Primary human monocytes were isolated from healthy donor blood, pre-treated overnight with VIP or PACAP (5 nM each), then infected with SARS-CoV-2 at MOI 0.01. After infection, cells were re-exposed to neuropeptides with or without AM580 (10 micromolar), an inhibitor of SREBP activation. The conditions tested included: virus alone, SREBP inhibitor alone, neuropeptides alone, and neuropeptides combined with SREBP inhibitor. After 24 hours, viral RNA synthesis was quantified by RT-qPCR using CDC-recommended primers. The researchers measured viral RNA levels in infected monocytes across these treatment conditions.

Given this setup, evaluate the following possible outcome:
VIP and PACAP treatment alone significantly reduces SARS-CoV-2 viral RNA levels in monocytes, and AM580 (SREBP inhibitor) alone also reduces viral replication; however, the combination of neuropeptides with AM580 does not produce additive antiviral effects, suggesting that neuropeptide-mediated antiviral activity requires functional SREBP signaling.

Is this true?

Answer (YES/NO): NO